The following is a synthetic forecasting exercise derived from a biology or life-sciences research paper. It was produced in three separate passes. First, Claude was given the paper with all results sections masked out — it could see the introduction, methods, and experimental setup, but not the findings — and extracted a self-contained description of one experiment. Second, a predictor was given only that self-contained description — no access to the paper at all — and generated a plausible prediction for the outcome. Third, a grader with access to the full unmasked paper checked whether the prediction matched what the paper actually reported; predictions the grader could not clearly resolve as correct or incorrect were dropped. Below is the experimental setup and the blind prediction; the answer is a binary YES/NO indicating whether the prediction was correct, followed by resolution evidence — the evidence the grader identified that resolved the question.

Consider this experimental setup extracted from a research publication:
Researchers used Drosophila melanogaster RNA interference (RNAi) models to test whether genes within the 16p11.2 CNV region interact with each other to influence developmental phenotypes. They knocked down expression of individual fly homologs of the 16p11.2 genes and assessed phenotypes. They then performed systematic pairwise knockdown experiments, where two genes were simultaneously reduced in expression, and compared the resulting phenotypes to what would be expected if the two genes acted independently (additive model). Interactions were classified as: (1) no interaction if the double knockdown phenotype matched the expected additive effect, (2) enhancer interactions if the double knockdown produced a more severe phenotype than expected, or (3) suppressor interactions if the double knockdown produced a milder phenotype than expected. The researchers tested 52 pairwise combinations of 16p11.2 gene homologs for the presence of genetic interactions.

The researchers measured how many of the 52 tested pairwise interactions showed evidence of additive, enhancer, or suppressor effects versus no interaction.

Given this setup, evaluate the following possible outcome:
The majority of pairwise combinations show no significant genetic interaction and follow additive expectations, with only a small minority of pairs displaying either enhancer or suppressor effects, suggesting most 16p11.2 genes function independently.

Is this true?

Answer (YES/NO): NO